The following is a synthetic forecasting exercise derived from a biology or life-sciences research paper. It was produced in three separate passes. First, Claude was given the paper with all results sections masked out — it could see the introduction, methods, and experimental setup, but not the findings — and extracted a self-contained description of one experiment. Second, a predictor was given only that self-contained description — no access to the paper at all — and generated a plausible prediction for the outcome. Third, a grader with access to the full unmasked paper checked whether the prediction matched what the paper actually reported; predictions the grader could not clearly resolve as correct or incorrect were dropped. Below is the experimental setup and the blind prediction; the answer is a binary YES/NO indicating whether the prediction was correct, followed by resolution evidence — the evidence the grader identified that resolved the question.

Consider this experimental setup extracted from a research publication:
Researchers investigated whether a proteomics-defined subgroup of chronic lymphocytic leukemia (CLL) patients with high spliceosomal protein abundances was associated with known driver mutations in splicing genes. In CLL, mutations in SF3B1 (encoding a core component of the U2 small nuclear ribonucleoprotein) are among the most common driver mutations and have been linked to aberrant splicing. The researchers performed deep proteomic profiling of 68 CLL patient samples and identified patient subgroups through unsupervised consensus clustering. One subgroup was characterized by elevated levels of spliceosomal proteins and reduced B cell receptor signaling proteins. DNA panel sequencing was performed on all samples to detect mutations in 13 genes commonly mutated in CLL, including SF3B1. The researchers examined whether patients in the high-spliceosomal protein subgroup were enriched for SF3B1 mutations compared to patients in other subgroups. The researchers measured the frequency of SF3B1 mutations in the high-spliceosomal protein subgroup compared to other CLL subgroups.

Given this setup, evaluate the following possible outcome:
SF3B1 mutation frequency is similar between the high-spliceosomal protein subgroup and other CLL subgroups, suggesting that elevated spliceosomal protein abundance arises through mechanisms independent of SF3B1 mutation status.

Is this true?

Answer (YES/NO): YES